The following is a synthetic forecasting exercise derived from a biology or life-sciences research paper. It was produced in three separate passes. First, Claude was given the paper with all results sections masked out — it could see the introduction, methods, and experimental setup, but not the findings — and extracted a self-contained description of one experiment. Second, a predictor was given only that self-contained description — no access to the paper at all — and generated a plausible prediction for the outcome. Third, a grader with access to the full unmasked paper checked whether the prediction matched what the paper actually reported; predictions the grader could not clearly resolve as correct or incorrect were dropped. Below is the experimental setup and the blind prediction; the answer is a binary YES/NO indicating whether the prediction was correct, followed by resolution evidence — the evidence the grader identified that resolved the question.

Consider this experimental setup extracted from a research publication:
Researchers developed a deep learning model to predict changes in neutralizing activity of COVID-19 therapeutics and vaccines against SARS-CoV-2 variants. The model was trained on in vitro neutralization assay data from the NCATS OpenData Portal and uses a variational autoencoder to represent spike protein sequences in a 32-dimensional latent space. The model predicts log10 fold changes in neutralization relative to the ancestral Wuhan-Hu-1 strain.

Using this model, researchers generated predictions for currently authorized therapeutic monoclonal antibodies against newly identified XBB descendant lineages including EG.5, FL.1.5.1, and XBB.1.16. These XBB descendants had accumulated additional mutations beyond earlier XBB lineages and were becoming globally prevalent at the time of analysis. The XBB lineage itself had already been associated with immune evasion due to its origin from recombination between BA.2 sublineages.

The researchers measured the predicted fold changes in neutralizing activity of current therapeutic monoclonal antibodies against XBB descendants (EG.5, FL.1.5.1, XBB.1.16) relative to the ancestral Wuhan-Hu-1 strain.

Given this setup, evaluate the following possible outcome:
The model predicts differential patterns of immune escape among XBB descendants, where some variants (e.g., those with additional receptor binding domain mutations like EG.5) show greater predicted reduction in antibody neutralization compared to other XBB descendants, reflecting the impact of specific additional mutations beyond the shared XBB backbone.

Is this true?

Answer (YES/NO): YES